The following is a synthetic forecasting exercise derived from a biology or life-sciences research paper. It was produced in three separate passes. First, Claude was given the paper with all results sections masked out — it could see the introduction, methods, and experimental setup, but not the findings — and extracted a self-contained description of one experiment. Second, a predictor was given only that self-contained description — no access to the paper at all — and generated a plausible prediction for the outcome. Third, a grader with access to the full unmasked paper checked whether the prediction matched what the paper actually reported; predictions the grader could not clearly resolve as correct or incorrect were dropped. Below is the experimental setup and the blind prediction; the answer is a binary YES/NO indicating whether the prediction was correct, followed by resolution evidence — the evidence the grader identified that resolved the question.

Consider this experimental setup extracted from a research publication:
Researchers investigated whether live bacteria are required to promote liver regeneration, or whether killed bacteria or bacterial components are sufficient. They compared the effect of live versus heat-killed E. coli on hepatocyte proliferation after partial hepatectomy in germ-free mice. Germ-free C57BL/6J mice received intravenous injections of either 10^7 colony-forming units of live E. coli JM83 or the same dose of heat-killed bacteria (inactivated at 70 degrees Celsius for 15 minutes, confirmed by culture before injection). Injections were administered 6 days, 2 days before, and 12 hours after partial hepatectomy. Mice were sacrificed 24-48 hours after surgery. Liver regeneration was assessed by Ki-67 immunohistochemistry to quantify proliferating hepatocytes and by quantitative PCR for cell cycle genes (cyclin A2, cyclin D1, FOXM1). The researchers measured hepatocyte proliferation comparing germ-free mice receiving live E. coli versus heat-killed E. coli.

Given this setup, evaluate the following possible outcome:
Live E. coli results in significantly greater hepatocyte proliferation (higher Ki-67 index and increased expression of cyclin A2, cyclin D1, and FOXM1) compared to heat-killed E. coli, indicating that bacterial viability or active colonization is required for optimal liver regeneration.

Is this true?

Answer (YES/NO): NO